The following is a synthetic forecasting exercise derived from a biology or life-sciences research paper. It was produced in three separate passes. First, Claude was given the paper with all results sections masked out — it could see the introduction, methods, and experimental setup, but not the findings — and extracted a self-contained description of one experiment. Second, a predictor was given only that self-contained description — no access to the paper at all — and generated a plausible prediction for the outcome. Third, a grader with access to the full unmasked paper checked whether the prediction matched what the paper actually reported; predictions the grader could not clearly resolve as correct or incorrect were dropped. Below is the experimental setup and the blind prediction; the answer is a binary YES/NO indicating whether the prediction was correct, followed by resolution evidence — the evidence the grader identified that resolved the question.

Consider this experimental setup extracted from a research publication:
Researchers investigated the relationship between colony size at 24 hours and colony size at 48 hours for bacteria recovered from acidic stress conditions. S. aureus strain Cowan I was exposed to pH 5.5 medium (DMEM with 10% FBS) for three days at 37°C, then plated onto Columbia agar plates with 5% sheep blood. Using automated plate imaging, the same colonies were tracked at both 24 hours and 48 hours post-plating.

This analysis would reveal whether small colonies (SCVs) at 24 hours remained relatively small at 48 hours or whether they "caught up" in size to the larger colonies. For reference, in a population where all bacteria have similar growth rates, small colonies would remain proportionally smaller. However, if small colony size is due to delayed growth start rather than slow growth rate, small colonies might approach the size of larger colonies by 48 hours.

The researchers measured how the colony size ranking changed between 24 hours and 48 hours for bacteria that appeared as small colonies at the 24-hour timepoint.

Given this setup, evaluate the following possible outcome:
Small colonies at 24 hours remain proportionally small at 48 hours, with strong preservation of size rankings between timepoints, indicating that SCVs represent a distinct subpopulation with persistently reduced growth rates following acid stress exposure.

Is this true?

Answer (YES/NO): NO